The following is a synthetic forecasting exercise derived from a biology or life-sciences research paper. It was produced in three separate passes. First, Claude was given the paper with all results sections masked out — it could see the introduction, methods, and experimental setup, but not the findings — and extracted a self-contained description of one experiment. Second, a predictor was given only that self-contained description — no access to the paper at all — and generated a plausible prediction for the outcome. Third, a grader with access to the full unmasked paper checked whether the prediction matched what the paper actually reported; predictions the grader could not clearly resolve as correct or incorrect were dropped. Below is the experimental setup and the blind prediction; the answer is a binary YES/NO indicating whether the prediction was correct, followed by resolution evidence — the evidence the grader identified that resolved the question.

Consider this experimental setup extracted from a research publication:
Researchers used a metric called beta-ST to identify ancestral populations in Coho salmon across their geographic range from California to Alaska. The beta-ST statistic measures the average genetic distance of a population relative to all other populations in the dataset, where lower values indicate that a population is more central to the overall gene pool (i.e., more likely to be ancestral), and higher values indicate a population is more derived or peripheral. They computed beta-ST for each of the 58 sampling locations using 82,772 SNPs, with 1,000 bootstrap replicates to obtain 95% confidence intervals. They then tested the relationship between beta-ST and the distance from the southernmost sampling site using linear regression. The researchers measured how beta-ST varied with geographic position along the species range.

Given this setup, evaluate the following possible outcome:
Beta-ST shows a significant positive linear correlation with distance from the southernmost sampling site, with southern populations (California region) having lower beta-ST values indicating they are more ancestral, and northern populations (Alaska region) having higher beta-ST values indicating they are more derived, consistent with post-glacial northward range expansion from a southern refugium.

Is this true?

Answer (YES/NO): YES